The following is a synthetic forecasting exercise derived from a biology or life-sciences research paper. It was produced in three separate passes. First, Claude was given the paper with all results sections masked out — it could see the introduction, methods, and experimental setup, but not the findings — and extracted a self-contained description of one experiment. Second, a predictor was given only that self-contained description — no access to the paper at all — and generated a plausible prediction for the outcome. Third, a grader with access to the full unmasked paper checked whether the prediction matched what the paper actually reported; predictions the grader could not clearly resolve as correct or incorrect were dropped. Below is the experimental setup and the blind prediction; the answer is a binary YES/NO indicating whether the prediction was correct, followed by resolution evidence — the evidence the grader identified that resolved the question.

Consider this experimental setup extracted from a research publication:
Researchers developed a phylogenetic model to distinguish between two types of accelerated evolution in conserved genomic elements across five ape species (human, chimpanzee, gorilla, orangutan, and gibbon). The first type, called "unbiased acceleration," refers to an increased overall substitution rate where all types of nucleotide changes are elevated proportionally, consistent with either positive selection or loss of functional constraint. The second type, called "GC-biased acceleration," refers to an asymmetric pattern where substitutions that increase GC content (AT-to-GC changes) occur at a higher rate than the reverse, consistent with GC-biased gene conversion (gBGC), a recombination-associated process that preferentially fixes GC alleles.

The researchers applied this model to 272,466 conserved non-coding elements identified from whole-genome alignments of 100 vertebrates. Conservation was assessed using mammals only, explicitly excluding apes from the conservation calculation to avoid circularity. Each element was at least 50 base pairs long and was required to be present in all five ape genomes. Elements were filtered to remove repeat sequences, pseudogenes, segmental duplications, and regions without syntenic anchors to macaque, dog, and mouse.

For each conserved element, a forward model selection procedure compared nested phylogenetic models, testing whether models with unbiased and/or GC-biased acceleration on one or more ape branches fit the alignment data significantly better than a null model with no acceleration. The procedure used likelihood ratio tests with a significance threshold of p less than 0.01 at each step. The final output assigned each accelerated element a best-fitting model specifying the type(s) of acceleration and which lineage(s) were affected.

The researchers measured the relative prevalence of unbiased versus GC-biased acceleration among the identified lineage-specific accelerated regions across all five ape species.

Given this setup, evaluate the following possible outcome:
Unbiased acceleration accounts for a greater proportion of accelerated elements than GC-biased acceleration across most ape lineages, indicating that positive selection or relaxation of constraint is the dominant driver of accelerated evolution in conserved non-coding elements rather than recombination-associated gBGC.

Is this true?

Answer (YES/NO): YES